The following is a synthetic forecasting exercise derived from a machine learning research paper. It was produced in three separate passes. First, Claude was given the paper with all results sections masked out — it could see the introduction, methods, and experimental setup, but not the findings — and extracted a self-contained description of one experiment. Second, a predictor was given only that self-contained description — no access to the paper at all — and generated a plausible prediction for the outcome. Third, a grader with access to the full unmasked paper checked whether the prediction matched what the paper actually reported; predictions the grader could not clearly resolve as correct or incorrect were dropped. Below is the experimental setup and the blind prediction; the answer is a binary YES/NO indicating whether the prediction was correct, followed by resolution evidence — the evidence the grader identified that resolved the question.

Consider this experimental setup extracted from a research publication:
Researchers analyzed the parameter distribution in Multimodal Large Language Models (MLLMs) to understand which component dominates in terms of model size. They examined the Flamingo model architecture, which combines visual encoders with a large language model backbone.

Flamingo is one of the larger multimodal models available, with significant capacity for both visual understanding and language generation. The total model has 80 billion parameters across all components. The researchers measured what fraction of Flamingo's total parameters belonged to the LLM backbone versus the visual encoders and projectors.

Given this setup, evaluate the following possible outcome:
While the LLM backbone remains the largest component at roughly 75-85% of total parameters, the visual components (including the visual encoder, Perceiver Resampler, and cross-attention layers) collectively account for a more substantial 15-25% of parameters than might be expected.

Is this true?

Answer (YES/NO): NO